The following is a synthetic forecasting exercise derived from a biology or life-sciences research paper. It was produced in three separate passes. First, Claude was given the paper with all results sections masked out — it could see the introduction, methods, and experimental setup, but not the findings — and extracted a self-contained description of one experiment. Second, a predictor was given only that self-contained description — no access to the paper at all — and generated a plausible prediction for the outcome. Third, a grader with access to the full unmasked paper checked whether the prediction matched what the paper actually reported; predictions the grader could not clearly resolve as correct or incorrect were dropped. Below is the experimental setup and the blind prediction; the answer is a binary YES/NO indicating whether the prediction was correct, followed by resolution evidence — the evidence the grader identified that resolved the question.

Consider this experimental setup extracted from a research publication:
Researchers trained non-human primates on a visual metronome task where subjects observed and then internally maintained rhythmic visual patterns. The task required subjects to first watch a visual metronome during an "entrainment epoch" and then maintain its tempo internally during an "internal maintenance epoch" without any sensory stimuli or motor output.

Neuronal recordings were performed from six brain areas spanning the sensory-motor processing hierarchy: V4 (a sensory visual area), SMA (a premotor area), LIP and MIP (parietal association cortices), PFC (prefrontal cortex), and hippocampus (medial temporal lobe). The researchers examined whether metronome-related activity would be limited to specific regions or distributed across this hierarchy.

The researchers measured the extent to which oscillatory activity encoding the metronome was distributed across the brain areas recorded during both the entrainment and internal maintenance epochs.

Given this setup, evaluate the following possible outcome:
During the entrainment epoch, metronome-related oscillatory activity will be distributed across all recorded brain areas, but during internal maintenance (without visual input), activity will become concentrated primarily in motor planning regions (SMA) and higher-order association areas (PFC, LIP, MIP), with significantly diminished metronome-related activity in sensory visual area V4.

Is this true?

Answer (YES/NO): NO